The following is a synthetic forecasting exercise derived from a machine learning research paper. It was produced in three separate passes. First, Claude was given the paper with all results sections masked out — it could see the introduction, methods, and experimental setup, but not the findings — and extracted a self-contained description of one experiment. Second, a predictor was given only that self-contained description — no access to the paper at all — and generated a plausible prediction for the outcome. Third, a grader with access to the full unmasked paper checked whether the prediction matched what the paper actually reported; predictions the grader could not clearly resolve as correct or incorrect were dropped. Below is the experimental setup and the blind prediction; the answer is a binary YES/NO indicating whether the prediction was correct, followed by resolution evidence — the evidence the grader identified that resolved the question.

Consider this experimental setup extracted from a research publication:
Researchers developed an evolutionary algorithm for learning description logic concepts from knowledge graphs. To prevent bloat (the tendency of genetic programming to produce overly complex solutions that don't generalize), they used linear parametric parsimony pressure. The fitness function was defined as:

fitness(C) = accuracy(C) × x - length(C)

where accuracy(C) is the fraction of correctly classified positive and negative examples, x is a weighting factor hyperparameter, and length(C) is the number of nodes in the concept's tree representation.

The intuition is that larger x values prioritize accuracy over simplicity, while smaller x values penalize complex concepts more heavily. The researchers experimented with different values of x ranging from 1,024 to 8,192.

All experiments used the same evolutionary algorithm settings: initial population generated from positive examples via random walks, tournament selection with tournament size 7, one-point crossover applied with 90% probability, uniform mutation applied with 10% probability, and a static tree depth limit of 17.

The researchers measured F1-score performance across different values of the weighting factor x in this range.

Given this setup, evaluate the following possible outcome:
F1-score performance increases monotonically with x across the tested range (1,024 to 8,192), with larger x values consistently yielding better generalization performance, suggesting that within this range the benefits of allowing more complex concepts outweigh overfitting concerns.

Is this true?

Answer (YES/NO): NO